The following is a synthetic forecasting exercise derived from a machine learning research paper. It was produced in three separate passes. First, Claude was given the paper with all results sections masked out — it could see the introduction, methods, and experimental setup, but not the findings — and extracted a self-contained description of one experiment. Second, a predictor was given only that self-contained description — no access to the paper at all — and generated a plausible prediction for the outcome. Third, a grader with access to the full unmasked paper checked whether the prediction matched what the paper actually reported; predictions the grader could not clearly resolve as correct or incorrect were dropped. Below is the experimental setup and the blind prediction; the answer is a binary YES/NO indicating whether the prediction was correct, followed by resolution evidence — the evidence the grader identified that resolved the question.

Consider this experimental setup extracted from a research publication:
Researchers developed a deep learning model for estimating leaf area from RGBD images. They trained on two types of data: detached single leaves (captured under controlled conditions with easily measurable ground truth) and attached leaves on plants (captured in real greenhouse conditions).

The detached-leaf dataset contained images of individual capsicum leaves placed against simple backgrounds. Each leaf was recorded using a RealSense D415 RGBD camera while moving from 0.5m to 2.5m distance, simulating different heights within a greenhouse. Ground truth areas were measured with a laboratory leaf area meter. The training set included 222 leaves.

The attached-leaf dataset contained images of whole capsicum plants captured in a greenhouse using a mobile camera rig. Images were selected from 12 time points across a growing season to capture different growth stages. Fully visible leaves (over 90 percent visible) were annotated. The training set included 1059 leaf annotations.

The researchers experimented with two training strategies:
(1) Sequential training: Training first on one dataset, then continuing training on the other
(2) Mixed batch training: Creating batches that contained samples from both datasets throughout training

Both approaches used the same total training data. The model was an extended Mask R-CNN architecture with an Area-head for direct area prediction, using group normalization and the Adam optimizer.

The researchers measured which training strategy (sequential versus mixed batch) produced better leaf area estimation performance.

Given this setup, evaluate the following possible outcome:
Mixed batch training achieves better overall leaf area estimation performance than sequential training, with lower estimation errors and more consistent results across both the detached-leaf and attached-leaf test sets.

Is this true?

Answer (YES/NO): YES